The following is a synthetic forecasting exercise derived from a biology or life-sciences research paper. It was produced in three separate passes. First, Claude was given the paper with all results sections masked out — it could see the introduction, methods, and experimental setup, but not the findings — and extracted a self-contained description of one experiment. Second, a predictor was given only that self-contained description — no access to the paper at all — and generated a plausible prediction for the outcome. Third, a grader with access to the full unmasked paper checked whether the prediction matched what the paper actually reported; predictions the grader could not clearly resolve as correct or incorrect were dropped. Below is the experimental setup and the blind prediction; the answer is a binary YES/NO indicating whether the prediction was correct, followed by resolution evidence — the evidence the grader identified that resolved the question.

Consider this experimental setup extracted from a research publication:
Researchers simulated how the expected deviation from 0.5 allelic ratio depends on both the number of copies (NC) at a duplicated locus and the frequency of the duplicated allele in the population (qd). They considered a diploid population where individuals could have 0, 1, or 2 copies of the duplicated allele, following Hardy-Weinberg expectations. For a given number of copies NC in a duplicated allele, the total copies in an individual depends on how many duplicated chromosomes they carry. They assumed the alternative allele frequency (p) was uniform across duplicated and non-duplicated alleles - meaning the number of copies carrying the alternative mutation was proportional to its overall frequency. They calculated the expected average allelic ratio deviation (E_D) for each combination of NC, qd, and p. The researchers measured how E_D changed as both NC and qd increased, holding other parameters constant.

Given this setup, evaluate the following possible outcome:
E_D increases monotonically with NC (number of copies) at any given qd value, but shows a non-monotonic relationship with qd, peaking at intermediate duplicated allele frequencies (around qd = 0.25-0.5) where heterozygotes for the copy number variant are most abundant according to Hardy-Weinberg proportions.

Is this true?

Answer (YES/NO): NO